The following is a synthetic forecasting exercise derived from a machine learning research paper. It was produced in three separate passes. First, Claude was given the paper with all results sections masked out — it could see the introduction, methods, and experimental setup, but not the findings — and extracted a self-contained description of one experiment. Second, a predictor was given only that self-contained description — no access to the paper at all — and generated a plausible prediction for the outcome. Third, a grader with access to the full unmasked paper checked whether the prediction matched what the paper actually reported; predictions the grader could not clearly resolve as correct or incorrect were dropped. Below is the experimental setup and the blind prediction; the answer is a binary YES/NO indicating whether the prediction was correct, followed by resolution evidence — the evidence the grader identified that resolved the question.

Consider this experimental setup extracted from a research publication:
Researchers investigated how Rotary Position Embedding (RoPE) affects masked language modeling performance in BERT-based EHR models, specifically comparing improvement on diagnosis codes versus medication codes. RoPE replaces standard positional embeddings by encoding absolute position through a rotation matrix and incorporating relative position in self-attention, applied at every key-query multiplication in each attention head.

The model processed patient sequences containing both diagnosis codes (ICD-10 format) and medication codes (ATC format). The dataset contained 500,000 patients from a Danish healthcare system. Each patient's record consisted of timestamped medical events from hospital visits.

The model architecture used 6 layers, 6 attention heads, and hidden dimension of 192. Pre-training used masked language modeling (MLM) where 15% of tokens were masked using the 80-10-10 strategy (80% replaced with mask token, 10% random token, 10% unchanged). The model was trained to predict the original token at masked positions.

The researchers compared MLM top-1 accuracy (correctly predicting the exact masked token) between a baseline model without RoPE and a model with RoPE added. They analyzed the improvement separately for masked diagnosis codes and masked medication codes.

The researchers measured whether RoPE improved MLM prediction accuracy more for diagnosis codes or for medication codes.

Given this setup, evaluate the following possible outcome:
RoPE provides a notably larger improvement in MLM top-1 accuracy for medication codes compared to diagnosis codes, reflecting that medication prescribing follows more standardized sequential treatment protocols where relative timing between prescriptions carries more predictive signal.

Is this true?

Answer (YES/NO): YES